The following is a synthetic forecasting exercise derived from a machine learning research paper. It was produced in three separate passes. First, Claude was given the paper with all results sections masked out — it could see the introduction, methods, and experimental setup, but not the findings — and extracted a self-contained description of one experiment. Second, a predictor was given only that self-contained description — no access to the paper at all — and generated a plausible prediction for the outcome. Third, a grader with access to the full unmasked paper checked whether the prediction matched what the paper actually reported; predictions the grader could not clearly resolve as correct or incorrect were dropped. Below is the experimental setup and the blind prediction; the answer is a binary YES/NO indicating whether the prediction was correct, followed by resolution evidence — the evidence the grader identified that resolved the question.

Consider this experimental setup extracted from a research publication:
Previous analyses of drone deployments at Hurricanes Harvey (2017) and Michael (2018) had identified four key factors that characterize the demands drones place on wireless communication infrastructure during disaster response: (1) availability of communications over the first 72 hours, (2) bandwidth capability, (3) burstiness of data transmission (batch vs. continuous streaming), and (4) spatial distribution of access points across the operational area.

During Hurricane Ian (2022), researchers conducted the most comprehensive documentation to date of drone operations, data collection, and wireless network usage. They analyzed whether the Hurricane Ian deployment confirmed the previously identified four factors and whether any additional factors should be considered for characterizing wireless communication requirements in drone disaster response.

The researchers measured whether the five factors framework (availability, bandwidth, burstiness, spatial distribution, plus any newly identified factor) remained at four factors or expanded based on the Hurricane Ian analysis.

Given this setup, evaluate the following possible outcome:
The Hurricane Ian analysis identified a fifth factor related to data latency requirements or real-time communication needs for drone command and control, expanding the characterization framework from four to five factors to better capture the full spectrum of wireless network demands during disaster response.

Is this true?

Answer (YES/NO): NO